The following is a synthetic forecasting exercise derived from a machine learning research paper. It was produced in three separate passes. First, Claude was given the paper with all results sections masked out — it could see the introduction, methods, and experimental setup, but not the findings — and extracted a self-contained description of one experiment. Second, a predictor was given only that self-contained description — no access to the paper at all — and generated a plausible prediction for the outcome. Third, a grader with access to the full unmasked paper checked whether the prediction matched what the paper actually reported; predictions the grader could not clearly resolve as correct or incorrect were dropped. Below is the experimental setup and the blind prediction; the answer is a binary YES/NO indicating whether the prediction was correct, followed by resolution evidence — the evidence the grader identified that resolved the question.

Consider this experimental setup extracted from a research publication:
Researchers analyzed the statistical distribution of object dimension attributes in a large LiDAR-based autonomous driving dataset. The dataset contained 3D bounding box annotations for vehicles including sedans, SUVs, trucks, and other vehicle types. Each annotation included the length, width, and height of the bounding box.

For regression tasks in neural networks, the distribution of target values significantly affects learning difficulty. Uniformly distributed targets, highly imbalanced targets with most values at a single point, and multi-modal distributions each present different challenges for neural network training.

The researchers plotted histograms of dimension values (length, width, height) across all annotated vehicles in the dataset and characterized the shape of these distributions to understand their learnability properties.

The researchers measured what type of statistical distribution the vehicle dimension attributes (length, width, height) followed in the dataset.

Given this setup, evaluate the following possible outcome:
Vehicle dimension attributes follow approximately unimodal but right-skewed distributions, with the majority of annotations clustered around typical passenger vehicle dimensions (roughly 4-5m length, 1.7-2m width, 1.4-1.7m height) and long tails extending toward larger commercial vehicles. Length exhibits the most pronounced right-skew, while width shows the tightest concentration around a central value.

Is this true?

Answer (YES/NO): NO